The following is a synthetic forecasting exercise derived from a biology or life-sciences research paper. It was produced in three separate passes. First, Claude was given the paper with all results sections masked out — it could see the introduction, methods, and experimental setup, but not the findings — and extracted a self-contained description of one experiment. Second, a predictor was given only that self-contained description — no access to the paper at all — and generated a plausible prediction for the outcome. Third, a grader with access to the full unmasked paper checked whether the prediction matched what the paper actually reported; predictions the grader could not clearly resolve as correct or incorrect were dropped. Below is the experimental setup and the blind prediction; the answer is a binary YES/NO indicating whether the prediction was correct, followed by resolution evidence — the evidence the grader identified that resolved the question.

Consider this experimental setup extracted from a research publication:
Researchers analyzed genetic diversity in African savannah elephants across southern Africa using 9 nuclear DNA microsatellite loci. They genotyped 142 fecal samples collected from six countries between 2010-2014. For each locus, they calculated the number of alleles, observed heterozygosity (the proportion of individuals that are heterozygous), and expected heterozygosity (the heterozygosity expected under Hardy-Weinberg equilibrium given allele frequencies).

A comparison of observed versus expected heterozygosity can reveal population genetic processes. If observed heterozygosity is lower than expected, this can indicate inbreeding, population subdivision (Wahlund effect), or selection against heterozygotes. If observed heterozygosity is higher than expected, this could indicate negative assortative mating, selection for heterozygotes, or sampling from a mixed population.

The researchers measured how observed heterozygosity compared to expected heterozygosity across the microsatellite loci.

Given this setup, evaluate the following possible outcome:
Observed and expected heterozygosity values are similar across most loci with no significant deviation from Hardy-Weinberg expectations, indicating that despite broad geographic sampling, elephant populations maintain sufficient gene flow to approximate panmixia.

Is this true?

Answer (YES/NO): NO